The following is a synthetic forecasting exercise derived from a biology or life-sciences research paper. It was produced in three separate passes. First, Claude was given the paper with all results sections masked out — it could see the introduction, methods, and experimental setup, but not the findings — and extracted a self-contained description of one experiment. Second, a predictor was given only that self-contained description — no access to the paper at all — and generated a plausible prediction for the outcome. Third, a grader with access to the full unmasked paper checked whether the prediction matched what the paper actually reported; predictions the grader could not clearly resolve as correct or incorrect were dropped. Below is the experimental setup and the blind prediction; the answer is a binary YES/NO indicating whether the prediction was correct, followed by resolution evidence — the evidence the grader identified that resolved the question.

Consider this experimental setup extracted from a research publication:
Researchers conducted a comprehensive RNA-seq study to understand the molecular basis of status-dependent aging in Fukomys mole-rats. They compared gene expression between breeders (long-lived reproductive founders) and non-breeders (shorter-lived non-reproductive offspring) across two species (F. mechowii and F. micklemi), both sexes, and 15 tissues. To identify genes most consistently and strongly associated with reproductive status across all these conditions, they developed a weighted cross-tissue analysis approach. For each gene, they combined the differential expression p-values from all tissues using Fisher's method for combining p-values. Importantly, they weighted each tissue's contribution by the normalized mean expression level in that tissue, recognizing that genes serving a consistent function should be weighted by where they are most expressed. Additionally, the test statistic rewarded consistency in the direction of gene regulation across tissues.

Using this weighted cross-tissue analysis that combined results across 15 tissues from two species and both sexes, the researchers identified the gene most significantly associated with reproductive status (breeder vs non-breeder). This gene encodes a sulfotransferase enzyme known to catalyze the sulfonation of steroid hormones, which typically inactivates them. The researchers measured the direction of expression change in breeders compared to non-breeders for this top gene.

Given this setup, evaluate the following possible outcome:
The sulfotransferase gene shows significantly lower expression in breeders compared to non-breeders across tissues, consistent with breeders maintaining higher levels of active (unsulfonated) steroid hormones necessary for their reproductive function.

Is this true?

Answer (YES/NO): YES